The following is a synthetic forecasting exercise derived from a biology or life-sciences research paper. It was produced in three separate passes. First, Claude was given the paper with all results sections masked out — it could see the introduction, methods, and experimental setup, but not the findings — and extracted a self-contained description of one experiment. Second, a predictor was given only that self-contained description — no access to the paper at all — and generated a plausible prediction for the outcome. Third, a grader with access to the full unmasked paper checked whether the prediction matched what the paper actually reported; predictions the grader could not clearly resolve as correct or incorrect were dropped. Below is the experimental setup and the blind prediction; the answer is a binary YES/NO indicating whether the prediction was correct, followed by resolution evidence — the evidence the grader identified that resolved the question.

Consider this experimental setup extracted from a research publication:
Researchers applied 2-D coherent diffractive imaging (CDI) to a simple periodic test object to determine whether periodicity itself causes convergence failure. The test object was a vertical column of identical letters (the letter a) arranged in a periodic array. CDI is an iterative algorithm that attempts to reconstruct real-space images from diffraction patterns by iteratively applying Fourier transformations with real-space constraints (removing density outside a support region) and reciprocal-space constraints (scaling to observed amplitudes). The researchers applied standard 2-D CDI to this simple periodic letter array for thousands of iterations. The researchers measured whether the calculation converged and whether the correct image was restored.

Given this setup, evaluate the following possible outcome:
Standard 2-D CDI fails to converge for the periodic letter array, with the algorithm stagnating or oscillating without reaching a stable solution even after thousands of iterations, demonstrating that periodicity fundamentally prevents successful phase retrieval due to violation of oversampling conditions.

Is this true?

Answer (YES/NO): YES